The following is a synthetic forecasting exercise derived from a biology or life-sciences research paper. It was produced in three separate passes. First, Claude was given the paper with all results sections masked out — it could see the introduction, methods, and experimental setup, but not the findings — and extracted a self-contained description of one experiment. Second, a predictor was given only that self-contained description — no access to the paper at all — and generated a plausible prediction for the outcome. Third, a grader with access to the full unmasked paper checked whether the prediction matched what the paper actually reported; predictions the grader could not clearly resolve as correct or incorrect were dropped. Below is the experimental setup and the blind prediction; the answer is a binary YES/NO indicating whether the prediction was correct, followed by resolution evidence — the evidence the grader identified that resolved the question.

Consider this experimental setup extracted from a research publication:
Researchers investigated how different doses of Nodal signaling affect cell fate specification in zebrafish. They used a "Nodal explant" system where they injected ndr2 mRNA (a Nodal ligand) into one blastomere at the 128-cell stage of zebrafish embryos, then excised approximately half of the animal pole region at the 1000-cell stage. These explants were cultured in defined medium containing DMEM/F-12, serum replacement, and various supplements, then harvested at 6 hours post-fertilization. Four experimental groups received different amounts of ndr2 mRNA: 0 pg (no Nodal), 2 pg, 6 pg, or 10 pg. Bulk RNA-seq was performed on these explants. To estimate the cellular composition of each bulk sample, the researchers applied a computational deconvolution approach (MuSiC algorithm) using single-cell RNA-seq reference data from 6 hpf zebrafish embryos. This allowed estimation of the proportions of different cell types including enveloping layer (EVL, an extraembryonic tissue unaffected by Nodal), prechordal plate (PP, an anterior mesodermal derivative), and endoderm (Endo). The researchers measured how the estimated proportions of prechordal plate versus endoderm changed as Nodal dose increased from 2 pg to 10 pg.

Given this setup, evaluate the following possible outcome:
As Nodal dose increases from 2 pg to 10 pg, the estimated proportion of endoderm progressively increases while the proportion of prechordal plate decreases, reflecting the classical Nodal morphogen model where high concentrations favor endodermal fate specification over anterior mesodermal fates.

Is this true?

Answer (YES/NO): NO